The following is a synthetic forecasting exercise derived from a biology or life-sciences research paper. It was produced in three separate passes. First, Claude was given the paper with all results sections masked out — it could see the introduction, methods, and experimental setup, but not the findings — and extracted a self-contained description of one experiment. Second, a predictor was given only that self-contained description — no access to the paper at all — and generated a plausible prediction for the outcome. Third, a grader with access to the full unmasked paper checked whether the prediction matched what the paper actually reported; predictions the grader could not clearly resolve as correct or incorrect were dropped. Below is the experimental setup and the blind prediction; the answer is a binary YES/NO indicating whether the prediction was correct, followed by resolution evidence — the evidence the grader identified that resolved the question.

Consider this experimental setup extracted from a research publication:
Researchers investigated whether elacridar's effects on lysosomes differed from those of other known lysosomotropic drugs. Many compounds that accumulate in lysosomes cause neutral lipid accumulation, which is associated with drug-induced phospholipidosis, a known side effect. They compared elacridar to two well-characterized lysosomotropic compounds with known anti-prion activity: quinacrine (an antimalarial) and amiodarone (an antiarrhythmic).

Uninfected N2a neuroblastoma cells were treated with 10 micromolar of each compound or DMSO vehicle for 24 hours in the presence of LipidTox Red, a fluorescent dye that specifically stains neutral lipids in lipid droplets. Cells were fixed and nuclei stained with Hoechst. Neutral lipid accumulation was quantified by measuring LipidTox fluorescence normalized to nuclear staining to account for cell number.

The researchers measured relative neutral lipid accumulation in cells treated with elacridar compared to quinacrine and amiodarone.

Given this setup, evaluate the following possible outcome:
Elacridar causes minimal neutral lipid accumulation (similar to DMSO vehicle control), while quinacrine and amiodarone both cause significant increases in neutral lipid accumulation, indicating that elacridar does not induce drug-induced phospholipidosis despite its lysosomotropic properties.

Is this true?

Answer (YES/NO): YES